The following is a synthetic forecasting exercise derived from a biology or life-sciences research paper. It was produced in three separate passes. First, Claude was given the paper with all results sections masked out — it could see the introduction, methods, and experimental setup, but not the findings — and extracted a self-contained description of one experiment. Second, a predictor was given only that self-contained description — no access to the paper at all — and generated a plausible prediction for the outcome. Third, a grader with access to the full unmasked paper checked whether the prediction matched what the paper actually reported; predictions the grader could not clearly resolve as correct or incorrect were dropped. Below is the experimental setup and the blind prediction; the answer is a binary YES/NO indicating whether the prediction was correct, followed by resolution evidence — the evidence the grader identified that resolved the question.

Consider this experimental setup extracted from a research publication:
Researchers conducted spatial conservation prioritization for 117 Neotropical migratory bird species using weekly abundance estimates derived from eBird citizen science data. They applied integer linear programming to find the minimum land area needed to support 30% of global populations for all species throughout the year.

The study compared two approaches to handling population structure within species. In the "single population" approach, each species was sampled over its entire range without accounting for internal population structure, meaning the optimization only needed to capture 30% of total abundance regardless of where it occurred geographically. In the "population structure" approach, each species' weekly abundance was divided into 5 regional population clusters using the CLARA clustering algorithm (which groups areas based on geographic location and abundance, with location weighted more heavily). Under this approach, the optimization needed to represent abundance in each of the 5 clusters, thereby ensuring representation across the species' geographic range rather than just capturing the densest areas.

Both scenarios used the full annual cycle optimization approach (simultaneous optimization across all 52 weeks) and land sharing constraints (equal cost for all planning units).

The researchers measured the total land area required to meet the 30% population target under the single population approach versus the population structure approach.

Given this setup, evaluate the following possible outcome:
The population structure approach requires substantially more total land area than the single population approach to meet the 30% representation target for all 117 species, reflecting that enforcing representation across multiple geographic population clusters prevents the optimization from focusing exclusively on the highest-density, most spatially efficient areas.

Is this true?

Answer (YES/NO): YES